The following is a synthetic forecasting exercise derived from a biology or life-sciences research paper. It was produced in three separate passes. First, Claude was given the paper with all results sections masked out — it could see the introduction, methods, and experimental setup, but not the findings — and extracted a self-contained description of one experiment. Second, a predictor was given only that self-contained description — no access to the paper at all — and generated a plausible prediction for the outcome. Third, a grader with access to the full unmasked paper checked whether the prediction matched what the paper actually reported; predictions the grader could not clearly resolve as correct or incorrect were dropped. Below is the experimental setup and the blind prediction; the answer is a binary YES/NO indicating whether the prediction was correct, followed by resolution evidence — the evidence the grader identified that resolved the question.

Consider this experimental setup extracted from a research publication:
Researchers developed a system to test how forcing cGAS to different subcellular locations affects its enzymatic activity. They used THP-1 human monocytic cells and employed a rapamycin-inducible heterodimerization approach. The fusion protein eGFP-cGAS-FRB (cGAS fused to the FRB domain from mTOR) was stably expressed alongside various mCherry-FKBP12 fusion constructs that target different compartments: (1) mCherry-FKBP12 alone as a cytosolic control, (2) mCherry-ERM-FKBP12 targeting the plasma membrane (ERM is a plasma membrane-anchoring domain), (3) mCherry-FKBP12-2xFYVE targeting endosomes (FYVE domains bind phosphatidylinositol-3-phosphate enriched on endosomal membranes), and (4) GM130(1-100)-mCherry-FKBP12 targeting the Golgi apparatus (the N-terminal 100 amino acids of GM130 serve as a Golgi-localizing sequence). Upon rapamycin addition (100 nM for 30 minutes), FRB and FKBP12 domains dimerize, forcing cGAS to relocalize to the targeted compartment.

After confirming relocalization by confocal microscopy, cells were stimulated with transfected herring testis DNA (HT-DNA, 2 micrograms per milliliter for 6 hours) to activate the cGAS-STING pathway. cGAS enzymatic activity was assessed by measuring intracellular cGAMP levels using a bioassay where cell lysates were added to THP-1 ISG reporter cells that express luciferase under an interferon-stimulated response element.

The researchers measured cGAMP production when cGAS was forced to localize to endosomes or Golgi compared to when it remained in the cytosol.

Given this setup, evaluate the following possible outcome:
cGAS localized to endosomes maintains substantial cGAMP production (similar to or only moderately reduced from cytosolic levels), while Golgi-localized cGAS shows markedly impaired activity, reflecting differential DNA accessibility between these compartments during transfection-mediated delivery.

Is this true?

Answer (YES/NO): NO